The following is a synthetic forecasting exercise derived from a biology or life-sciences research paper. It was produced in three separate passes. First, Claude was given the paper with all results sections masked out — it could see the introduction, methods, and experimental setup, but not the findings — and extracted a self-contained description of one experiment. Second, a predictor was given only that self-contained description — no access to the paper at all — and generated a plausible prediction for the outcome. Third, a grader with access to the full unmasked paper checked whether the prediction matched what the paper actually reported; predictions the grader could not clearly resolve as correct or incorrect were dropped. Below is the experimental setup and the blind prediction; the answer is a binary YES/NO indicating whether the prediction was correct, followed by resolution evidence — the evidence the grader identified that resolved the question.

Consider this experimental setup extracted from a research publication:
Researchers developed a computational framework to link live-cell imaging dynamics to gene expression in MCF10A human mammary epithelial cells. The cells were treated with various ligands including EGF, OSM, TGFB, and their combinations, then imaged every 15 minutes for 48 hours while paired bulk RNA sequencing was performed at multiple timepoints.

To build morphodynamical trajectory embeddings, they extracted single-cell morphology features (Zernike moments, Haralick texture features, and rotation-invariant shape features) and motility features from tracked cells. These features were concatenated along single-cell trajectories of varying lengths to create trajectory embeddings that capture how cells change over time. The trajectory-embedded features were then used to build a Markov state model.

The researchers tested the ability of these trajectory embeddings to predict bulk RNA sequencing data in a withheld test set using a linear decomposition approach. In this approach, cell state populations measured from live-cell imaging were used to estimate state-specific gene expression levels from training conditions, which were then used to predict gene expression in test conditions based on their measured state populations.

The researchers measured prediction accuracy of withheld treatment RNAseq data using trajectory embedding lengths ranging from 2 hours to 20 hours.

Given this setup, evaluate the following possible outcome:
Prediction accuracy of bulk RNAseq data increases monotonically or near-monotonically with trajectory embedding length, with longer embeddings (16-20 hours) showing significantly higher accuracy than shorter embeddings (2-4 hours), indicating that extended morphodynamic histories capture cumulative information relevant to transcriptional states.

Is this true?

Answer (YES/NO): NO